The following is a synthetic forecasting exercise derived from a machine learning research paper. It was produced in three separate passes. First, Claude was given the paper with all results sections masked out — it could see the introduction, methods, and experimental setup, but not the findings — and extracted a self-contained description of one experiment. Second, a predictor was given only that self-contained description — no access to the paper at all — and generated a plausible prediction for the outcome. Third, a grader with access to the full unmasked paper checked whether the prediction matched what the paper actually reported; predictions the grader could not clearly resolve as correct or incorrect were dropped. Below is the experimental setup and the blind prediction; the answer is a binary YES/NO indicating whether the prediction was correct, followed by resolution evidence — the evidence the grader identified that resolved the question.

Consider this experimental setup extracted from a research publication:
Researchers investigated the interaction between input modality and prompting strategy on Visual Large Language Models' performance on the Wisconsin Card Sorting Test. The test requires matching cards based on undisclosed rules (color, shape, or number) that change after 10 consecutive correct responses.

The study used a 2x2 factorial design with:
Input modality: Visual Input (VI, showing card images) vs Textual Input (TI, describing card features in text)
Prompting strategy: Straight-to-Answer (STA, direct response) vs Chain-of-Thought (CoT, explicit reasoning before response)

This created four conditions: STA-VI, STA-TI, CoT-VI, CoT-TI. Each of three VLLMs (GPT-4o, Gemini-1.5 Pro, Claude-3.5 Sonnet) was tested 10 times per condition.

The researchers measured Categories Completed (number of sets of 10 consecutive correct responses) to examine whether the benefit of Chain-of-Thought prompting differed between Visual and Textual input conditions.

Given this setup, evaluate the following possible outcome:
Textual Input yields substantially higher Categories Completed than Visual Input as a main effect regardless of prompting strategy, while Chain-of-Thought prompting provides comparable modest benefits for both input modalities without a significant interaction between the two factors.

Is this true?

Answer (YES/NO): NO